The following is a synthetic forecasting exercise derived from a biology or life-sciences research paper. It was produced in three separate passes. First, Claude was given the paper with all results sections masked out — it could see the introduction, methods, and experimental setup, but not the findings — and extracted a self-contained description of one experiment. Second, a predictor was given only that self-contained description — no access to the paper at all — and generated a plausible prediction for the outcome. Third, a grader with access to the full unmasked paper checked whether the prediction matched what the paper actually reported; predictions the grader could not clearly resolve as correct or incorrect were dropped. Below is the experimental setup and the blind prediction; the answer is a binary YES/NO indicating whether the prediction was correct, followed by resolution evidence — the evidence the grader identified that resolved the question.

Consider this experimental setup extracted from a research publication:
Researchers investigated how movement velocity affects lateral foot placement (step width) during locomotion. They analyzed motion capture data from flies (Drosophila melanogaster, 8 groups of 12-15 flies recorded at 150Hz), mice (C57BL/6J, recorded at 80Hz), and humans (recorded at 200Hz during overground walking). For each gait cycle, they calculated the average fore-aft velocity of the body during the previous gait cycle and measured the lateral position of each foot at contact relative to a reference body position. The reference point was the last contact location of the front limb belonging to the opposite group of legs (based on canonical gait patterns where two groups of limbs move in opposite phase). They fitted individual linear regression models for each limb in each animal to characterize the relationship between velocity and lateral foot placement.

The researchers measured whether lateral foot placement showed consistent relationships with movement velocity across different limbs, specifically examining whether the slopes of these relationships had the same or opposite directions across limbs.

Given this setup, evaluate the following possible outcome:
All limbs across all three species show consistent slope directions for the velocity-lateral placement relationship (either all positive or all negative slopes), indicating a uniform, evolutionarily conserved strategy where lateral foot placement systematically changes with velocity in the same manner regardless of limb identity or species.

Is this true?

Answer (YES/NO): NO